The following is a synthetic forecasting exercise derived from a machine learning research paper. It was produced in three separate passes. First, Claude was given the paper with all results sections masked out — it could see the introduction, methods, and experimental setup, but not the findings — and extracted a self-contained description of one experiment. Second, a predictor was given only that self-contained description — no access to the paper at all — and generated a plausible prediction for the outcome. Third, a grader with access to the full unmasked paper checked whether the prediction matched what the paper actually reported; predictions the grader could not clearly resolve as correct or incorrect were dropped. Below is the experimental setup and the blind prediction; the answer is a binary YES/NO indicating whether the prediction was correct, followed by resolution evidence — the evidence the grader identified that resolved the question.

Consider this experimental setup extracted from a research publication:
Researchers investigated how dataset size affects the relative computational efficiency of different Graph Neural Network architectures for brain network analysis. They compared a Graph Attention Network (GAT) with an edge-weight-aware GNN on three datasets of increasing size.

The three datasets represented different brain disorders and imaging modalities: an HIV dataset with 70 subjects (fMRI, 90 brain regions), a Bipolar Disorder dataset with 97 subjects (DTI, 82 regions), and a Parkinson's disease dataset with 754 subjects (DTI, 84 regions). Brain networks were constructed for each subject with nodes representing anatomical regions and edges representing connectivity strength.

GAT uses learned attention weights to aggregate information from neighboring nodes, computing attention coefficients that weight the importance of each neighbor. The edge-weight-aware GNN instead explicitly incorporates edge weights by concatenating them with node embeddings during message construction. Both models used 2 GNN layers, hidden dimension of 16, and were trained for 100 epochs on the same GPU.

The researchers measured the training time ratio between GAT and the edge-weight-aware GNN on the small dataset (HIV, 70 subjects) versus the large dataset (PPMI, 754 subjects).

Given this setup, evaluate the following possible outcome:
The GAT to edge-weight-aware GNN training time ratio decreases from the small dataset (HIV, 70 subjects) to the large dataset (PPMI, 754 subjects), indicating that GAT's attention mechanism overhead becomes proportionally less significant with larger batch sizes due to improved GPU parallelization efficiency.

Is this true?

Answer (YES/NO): NO